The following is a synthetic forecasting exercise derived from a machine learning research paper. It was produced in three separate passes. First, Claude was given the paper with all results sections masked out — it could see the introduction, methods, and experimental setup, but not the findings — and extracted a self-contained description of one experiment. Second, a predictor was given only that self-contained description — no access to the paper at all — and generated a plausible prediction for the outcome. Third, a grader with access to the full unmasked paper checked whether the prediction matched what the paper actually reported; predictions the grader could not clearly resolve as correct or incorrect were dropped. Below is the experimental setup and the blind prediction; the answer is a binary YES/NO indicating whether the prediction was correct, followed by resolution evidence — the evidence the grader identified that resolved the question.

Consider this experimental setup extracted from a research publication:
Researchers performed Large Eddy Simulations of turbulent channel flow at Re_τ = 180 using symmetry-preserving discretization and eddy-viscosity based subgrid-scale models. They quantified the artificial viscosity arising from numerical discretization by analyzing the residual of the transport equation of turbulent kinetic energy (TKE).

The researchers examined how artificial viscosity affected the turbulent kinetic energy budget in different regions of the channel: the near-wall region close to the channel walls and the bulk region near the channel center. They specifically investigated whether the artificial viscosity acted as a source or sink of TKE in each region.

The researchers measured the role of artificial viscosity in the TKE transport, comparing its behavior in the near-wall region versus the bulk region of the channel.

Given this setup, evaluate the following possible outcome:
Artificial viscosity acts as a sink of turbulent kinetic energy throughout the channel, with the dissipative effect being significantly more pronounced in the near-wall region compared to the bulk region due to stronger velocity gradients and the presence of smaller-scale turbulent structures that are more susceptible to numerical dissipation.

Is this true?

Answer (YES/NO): NO